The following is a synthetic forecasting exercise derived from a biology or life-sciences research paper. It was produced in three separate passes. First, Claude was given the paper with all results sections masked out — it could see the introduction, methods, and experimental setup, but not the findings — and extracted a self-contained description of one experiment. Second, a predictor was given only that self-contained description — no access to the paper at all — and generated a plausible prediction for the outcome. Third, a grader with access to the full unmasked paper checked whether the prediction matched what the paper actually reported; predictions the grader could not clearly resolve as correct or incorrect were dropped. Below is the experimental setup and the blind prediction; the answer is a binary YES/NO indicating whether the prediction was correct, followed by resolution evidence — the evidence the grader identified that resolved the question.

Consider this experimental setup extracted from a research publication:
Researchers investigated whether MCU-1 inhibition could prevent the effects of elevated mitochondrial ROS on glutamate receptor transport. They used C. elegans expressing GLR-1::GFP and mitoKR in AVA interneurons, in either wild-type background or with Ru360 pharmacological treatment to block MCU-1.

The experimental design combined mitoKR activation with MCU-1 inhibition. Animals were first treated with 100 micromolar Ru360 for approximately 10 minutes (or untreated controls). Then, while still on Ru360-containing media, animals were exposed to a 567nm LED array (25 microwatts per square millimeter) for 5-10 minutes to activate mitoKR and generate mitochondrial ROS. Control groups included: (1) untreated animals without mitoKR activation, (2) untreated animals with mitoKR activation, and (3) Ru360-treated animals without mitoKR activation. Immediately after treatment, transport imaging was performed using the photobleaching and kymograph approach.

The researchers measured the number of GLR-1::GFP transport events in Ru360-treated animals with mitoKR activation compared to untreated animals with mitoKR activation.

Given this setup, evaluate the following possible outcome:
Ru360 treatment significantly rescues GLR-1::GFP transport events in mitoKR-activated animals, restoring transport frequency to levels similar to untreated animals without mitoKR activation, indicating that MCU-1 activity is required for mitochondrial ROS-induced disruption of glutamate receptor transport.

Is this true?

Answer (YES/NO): NO